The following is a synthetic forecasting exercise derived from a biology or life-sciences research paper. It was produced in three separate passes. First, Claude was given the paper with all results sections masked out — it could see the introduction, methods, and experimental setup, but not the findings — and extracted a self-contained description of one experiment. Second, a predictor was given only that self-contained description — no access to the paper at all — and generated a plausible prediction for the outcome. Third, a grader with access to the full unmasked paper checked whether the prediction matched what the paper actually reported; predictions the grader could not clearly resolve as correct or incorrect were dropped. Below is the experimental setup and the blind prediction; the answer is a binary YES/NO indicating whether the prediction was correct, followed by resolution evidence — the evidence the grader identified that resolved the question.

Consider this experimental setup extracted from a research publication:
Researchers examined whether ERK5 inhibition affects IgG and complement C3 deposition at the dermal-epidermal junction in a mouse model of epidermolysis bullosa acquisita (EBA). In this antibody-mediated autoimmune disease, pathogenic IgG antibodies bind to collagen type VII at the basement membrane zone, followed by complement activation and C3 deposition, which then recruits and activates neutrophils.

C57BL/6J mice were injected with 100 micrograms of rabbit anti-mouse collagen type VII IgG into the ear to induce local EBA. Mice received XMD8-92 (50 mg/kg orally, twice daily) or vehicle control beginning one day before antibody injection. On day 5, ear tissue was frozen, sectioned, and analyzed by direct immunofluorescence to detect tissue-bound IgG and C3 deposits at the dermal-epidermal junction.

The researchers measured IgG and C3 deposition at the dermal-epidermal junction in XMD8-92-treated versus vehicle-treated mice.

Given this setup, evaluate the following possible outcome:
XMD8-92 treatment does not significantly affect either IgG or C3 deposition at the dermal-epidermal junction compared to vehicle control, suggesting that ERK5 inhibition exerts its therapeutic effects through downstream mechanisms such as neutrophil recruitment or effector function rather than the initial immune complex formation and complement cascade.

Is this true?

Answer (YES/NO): YES